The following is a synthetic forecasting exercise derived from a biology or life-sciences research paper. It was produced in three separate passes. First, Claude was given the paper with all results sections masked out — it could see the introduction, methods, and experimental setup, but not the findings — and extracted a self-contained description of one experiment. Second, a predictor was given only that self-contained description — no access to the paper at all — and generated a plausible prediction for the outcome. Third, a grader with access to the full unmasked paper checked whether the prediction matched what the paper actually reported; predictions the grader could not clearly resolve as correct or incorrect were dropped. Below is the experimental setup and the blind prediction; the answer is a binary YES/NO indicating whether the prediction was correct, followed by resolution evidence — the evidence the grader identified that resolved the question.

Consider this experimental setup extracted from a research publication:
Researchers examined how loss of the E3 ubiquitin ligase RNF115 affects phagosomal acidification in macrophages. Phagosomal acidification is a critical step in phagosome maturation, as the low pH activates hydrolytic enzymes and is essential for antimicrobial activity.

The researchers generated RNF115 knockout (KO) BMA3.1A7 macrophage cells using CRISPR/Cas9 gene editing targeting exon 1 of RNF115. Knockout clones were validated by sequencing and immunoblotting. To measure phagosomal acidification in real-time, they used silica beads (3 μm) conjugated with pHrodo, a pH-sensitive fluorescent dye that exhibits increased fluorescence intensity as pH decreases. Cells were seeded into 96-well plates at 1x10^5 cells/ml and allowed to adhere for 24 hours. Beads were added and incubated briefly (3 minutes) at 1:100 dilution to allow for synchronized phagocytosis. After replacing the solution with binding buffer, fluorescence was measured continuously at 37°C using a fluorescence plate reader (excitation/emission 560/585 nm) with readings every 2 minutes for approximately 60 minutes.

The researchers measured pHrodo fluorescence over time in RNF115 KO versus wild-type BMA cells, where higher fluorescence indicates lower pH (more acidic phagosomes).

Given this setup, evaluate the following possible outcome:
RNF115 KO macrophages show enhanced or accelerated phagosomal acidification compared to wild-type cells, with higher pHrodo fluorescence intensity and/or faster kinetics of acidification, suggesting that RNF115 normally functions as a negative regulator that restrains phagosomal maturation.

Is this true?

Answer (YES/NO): YES